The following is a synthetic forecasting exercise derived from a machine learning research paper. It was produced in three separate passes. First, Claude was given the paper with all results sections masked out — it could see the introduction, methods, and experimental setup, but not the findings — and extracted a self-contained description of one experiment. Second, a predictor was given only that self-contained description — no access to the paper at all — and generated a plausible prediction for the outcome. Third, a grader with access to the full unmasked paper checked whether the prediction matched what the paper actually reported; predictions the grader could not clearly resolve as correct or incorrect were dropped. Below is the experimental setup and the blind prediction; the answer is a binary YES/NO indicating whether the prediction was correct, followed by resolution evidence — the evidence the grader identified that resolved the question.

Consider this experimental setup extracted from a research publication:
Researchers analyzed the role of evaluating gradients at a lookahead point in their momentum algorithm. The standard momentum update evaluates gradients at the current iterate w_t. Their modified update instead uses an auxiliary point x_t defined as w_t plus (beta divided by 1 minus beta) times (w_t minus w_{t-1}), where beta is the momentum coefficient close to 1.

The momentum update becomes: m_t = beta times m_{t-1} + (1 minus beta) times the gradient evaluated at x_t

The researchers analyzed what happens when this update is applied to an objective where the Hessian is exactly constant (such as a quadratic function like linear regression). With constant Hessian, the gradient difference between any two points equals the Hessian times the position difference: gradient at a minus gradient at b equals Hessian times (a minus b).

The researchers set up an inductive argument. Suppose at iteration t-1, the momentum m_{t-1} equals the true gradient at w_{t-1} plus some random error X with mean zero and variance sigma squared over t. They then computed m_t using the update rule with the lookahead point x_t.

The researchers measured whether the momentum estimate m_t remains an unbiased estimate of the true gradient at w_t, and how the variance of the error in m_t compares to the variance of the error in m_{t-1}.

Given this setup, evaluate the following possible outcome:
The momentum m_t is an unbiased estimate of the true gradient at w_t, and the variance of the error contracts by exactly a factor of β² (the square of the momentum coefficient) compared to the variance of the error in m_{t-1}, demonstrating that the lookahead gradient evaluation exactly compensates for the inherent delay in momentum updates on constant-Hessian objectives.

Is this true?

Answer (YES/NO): NO